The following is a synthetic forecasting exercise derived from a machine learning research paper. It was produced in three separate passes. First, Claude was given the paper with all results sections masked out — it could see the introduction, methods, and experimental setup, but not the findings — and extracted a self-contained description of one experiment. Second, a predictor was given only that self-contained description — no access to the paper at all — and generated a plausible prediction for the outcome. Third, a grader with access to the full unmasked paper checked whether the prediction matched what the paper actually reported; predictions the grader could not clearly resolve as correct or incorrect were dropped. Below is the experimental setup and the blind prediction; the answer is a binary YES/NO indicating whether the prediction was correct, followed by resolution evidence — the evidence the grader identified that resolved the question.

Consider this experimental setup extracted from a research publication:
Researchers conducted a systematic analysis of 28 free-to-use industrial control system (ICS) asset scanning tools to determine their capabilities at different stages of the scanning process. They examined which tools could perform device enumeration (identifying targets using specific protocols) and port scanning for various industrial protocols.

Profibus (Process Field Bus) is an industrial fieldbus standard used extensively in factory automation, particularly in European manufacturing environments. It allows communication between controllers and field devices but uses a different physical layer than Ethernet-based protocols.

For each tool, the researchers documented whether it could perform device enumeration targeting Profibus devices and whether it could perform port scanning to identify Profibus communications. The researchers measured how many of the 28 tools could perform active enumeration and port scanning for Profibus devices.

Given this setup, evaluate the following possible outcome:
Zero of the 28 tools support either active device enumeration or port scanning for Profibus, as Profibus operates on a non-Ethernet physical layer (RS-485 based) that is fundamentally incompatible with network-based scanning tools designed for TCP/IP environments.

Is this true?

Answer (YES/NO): NO